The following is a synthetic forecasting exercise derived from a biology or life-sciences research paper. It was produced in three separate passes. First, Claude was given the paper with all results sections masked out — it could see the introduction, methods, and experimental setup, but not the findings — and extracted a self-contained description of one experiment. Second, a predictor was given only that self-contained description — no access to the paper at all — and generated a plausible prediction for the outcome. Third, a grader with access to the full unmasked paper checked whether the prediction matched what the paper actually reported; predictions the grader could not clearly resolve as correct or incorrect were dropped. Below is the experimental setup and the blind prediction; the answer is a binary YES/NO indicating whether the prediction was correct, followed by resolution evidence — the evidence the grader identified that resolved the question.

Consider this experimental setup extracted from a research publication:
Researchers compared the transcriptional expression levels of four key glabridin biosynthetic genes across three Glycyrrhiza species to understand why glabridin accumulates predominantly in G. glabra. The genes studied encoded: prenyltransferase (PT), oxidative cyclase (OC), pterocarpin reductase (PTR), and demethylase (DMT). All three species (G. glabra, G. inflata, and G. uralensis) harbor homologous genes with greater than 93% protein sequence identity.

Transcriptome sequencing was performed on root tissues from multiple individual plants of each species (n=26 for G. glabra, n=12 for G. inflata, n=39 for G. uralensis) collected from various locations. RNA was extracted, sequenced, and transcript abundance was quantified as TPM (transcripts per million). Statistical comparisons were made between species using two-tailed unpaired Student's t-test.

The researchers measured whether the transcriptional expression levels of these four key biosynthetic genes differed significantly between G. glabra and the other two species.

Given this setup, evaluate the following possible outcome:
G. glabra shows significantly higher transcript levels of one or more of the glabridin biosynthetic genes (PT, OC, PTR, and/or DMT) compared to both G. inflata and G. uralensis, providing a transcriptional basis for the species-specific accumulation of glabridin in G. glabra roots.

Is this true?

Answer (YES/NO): YES